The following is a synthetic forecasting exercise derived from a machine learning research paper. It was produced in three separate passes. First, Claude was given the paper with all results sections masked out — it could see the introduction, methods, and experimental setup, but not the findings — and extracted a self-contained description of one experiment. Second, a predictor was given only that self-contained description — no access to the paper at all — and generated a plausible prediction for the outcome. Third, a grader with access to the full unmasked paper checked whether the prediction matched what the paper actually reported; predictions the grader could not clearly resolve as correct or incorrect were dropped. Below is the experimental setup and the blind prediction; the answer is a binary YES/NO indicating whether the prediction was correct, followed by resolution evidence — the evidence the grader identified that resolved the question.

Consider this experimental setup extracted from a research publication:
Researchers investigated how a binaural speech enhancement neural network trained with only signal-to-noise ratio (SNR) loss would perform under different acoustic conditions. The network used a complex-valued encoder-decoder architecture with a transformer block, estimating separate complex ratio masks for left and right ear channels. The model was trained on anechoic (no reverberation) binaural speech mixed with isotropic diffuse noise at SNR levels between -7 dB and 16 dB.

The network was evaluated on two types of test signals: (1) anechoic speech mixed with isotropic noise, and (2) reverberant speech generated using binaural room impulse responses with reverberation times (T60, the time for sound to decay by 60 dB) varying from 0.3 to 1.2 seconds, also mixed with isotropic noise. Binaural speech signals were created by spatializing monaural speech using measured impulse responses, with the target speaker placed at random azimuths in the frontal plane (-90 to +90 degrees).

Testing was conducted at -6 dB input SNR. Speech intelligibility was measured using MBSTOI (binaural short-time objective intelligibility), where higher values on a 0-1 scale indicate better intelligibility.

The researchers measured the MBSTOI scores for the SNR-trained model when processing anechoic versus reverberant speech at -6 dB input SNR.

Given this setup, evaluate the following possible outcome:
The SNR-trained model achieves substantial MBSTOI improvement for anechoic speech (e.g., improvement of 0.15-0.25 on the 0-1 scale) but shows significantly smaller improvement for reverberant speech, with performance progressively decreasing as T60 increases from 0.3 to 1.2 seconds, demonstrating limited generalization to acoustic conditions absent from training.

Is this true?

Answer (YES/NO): NO